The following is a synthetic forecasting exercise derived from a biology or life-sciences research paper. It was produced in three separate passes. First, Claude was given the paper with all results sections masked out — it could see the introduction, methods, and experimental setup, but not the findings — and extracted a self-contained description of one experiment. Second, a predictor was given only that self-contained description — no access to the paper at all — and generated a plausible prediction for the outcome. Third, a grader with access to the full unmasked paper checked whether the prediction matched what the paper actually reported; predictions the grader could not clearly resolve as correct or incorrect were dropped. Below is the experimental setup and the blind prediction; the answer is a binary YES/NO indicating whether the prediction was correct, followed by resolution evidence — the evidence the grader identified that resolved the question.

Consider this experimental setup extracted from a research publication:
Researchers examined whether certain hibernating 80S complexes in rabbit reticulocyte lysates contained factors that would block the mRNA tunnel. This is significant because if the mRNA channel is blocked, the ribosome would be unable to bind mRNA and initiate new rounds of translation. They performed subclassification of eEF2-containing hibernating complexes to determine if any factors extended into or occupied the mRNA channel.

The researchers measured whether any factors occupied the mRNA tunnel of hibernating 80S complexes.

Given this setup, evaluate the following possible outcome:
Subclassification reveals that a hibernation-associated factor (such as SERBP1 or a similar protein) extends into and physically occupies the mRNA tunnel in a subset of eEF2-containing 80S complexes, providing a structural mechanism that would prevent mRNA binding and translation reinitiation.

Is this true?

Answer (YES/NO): YES